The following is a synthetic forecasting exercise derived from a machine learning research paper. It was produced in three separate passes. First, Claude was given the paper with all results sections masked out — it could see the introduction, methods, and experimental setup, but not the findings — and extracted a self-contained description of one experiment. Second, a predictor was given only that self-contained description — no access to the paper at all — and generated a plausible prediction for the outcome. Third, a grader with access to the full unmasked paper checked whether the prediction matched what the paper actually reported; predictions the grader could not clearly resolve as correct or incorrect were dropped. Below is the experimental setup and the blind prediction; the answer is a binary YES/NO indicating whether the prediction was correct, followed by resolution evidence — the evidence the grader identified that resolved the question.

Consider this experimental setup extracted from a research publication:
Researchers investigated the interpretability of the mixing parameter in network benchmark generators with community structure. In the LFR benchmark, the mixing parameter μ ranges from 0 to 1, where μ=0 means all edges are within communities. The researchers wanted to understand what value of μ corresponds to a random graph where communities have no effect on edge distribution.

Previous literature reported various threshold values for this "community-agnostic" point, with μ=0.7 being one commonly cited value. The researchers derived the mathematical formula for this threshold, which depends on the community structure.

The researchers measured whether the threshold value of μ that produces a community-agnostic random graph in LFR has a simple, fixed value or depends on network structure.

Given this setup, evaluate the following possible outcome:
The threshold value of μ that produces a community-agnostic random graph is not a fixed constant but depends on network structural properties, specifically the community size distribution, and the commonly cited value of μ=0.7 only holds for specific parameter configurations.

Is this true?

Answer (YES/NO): YES